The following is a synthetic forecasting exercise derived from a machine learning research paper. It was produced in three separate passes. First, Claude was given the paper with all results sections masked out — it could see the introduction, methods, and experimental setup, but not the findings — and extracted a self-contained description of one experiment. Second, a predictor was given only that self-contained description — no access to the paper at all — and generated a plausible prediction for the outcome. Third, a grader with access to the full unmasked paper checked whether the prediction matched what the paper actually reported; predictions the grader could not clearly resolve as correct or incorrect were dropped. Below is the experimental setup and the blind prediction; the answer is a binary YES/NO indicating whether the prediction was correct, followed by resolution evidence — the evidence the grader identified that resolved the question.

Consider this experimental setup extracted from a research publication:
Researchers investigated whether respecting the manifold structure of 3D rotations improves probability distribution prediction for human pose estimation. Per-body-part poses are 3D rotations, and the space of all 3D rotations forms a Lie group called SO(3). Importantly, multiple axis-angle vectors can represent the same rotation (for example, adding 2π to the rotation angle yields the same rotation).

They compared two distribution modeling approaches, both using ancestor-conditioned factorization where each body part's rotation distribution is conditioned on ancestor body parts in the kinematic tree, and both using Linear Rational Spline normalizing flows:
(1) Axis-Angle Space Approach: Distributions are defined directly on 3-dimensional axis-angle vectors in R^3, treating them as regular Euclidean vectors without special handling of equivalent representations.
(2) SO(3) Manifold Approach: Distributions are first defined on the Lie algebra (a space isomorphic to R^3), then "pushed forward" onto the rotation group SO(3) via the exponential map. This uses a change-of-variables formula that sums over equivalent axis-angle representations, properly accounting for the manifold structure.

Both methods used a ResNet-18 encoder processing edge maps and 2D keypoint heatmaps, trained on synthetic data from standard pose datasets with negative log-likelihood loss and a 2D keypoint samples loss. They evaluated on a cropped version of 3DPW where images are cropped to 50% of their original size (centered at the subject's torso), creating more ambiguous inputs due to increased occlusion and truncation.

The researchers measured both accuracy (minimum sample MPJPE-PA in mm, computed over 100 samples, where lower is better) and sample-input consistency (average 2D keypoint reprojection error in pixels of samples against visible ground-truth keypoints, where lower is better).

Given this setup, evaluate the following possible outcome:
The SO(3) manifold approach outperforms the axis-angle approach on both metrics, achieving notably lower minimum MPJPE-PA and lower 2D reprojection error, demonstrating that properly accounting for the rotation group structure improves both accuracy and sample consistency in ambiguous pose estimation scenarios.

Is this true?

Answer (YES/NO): YES